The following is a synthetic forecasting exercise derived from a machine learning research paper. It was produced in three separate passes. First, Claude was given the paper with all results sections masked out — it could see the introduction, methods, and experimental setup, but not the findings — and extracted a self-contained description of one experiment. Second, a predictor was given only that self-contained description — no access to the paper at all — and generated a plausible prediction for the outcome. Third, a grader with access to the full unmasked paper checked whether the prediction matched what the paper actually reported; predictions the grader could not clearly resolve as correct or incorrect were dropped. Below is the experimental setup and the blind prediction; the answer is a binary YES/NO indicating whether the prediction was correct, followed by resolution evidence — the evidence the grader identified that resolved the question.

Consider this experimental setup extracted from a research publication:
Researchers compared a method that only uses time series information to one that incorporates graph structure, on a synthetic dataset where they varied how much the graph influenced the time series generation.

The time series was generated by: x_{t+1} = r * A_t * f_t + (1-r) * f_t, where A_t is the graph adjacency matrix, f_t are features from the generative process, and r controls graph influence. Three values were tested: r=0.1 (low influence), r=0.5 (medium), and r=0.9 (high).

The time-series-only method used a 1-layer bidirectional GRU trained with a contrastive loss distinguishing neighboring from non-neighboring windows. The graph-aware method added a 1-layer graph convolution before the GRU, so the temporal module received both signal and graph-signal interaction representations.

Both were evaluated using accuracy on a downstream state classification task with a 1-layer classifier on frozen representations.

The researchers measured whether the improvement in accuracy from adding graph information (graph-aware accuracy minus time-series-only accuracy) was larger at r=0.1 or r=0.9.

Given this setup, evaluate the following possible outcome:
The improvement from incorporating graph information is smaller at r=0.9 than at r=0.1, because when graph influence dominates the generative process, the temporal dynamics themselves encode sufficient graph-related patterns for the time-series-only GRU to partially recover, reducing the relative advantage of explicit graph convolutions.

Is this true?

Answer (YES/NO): NO